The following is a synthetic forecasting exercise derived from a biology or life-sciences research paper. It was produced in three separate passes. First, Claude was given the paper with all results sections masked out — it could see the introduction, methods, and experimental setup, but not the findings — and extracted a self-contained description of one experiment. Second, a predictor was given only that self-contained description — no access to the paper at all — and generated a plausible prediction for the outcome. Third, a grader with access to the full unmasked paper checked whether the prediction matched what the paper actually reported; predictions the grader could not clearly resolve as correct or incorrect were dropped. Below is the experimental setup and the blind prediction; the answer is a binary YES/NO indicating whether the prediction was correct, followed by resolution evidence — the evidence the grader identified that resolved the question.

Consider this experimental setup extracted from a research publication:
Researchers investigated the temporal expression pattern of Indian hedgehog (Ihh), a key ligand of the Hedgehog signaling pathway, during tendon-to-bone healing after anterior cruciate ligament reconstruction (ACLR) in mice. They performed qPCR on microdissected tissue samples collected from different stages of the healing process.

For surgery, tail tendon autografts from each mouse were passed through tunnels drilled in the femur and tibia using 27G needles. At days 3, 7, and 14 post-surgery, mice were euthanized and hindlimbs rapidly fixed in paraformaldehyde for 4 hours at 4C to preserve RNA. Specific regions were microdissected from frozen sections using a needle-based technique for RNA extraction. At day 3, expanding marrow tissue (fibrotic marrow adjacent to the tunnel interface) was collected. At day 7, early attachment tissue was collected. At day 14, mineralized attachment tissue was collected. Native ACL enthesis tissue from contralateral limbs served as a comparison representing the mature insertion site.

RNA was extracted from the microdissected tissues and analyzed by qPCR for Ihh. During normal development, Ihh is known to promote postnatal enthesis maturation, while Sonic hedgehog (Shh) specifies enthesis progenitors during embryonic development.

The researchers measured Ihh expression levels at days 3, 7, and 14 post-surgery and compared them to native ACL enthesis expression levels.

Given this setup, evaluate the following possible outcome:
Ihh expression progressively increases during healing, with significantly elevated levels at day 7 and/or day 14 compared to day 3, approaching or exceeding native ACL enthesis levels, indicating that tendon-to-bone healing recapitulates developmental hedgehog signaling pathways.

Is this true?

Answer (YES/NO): YES